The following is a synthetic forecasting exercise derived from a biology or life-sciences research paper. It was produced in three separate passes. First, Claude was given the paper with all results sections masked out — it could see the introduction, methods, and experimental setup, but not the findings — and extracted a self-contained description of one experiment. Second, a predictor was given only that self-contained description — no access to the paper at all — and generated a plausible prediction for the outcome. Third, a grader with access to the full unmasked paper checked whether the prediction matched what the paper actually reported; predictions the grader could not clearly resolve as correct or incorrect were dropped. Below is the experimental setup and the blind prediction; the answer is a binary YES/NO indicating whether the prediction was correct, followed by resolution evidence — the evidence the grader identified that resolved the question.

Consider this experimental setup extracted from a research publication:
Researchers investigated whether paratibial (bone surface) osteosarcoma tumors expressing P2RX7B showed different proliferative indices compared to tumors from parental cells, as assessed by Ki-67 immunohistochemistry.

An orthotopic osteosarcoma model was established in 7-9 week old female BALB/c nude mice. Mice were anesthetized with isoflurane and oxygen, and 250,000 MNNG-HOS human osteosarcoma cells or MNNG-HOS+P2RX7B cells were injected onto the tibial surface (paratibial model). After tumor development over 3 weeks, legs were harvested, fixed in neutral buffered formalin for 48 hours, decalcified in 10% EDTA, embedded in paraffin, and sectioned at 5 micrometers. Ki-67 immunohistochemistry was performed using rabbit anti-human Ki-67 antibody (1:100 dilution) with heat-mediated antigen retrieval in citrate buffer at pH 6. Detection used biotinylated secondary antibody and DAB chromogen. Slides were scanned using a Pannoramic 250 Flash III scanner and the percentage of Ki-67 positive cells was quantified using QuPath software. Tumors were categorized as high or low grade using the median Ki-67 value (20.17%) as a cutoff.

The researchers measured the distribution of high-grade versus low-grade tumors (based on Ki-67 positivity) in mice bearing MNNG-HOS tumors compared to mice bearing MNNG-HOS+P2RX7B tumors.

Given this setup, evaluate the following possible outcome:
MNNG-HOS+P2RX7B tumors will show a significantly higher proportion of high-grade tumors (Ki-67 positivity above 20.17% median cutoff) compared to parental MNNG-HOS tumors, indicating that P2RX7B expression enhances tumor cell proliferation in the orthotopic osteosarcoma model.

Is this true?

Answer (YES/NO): NO